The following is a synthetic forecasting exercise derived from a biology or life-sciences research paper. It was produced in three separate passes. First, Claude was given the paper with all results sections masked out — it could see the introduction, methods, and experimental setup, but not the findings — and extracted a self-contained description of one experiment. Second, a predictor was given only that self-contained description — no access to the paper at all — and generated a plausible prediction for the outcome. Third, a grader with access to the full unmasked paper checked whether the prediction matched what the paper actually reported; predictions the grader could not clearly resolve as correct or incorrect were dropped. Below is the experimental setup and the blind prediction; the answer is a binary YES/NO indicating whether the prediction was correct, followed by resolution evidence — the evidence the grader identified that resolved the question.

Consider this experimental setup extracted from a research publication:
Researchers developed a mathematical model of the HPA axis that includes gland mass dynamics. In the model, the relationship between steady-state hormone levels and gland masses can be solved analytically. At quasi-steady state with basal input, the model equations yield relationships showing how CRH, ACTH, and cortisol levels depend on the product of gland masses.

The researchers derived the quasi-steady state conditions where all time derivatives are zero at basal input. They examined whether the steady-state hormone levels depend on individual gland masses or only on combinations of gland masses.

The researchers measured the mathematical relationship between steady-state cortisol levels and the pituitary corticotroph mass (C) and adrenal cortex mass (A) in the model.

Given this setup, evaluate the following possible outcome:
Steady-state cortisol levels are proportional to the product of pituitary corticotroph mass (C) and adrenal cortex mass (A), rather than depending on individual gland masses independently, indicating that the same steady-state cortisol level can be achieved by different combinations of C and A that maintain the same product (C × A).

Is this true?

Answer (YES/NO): YES